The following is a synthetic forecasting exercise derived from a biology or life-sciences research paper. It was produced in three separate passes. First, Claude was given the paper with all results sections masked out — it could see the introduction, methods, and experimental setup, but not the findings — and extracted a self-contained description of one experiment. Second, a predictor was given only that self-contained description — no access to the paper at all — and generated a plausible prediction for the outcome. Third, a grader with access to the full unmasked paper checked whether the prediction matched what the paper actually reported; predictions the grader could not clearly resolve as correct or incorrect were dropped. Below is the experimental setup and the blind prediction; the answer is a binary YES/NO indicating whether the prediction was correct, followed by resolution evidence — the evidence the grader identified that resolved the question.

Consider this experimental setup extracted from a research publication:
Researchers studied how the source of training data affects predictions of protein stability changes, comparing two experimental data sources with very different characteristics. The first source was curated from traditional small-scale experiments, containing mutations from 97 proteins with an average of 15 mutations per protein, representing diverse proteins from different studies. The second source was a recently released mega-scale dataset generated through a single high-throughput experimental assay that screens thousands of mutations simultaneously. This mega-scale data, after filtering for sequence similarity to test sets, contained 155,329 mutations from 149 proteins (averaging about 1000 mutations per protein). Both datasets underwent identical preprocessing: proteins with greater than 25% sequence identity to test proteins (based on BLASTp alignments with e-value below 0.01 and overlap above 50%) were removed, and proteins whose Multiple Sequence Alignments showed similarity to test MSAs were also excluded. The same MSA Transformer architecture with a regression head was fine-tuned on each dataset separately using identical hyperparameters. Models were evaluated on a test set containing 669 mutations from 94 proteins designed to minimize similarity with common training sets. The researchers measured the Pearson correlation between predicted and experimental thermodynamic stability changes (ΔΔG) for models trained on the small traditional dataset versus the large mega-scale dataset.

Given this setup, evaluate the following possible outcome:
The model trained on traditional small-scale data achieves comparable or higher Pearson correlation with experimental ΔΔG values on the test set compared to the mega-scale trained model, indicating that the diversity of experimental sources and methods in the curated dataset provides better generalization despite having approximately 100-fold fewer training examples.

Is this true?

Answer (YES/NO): NO